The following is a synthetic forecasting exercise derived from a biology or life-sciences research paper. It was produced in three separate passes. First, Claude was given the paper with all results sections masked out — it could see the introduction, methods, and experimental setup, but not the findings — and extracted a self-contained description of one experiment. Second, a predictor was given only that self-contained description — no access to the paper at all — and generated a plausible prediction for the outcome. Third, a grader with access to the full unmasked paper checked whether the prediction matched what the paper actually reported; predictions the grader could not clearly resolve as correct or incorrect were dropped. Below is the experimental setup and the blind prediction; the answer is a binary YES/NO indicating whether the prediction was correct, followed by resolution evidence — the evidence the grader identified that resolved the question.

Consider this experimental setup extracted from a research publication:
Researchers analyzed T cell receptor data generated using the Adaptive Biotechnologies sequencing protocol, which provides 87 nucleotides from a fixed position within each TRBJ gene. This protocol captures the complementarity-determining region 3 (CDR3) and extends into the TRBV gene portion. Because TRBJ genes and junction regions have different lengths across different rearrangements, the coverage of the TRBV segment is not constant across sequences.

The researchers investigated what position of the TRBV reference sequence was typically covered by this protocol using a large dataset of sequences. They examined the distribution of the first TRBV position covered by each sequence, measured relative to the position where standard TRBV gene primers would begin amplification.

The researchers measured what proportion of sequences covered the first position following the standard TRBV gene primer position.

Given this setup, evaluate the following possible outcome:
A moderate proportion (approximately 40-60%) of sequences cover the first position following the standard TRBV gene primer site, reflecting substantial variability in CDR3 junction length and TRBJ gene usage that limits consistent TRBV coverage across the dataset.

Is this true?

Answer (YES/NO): NO